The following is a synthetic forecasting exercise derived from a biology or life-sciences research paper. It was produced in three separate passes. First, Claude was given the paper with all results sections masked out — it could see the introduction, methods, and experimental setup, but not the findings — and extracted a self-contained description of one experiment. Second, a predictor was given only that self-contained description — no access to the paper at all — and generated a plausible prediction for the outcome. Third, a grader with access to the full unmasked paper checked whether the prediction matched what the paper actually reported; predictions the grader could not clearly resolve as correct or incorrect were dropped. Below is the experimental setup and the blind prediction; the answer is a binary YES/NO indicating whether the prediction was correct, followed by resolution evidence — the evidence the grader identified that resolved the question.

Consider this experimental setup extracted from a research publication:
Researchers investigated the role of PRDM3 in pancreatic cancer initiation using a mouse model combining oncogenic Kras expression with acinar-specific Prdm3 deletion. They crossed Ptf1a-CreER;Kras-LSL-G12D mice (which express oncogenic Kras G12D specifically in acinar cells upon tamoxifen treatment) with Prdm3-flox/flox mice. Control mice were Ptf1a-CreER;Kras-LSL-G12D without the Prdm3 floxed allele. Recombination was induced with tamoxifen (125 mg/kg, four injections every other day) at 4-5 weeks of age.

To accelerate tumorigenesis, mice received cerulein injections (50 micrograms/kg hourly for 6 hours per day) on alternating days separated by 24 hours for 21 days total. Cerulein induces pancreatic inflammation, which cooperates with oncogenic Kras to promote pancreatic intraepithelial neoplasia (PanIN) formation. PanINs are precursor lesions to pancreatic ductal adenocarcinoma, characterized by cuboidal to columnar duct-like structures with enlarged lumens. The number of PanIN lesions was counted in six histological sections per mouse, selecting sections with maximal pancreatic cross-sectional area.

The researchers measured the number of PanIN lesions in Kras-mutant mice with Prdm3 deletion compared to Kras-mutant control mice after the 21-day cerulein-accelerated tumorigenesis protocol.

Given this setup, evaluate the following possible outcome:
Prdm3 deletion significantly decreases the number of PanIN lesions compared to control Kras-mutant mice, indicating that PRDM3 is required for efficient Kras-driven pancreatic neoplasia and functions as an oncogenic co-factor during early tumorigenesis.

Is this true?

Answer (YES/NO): NO